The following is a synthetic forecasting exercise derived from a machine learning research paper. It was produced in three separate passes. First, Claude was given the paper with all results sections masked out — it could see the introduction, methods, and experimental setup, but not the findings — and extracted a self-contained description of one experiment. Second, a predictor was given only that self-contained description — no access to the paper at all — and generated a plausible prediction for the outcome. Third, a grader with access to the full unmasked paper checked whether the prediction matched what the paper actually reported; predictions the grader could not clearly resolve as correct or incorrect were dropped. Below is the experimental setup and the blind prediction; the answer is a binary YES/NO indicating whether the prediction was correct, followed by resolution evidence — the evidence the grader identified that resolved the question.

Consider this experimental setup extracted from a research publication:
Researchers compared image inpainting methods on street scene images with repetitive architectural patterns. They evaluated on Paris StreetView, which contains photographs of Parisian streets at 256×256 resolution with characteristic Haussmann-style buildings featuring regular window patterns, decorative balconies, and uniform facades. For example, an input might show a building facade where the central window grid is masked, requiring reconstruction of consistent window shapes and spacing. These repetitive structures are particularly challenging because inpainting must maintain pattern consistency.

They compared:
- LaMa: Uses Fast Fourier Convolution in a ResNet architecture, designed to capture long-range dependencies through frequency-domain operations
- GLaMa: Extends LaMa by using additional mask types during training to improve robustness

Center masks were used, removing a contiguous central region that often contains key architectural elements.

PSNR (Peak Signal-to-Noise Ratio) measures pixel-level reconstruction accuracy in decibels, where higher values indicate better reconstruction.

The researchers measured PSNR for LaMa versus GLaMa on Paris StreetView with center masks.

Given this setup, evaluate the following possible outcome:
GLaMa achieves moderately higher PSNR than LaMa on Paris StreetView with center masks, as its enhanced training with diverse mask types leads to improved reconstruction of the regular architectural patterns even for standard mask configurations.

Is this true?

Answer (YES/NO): NO